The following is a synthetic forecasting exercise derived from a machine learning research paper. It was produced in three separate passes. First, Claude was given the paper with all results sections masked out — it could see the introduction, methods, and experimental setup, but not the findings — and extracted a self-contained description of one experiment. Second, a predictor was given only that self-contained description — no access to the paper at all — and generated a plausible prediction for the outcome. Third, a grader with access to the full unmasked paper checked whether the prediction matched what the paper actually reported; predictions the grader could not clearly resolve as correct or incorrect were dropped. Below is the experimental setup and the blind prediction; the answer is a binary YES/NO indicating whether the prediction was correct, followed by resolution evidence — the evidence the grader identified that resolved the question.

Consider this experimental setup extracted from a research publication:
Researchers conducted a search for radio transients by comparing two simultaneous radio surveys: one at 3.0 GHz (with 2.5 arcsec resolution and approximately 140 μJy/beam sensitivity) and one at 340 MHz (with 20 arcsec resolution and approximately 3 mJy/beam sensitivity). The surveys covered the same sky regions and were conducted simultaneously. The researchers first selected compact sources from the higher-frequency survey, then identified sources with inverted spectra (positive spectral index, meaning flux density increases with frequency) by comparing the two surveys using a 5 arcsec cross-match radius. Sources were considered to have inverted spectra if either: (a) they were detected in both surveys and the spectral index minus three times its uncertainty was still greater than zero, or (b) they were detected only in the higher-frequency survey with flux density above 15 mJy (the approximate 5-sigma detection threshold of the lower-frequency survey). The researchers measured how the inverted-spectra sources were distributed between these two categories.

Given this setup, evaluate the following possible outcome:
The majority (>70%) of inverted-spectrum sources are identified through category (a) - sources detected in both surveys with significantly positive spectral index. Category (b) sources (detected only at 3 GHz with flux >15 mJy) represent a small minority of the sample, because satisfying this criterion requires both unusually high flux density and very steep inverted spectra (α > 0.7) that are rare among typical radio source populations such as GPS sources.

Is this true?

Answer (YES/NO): NO